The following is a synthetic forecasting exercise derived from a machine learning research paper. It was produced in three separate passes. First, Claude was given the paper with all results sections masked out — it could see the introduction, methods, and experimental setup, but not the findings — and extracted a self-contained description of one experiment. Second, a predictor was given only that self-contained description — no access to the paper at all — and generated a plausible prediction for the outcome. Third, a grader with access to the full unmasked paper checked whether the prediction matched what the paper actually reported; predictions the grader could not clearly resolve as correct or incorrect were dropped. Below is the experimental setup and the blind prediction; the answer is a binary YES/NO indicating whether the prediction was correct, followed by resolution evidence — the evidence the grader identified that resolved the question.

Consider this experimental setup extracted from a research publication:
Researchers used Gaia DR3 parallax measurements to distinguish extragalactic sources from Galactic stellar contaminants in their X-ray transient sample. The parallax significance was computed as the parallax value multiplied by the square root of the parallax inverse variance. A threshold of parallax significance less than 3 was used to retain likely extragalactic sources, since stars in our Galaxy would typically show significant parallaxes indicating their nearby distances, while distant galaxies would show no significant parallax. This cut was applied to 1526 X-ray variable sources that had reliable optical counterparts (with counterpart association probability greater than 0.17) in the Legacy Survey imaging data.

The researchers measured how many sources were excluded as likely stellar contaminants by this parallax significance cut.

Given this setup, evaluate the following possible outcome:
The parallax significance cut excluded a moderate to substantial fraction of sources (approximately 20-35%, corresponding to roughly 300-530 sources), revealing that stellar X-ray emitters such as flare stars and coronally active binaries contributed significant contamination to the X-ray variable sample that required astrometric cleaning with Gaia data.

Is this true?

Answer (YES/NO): YES